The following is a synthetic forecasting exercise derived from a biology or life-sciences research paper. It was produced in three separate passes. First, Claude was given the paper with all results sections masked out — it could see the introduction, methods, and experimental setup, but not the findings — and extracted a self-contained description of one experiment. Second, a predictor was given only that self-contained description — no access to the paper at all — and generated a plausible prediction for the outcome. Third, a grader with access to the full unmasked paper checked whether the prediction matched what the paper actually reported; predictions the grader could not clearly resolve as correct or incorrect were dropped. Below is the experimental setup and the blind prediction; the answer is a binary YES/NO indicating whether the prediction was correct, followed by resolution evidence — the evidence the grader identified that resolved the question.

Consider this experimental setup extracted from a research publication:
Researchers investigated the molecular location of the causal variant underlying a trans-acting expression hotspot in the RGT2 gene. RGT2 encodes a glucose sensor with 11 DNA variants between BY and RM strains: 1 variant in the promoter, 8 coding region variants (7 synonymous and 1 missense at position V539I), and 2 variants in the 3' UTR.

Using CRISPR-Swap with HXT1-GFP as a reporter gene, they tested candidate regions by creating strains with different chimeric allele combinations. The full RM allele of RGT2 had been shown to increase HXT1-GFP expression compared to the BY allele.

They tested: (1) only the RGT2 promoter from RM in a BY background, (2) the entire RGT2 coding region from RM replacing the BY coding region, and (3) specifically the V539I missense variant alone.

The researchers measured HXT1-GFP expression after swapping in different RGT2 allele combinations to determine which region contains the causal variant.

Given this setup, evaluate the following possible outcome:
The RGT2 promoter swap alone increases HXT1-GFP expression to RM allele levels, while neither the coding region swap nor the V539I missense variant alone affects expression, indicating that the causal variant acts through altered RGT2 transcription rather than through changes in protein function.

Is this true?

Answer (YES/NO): NO